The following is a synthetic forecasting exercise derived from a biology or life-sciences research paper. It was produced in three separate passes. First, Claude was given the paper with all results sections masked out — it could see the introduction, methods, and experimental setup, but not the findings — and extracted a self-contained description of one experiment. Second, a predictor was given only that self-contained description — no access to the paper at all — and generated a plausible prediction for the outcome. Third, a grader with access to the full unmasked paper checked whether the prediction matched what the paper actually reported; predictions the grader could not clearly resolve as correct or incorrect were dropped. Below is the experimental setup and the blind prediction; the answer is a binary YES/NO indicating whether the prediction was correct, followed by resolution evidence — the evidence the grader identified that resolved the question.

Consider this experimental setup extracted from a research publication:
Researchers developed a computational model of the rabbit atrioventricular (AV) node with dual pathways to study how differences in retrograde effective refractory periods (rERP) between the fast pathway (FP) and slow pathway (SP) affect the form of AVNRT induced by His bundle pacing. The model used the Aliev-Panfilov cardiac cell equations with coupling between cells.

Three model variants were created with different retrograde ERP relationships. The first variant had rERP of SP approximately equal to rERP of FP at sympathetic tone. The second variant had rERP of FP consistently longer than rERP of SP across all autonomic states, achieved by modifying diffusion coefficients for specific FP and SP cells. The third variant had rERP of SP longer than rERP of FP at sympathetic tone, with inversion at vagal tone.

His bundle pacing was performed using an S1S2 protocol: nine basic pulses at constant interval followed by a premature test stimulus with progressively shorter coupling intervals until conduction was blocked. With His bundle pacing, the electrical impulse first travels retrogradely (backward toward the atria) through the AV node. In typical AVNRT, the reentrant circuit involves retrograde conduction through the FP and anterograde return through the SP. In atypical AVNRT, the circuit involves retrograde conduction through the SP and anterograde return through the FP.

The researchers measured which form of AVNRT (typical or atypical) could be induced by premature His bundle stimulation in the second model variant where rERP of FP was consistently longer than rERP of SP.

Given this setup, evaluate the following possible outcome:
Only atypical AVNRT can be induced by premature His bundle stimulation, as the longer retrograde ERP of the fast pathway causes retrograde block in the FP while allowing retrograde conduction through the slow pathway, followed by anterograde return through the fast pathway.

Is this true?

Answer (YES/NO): YES